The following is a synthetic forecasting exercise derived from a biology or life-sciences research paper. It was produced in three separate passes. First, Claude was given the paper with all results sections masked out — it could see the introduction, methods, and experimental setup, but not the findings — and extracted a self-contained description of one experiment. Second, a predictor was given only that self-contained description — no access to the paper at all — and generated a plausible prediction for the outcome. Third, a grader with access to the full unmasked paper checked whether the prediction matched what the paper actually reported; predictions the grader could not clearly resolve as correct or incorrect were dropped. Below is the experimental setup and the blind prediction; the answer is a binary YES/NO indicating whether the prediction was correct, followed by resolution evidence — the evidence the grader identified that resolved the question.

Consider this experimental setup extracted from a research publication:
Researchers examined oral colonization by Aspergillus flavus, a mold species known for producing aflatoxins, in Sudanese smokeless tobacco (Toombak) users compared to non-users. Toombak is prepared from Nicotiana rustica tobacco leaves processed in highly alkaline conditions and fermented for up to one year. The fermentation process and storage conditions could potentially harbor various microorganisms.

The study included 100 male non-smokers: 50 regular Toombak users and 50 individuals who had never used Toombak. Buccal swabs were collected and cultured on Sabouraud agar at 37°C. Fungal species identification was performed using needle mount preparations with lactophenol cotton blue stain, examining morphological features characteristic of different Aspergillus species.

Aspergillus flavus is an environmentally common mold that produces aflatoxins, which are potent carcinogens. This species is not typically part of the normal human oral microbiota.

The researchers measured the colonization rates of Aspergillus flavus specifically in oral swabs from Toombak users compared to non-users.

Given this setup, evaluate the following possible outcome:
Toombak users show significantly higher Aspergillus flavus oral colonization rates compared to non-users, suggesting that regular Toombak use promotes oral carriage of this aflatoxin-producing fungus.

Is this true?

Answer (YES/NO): YES